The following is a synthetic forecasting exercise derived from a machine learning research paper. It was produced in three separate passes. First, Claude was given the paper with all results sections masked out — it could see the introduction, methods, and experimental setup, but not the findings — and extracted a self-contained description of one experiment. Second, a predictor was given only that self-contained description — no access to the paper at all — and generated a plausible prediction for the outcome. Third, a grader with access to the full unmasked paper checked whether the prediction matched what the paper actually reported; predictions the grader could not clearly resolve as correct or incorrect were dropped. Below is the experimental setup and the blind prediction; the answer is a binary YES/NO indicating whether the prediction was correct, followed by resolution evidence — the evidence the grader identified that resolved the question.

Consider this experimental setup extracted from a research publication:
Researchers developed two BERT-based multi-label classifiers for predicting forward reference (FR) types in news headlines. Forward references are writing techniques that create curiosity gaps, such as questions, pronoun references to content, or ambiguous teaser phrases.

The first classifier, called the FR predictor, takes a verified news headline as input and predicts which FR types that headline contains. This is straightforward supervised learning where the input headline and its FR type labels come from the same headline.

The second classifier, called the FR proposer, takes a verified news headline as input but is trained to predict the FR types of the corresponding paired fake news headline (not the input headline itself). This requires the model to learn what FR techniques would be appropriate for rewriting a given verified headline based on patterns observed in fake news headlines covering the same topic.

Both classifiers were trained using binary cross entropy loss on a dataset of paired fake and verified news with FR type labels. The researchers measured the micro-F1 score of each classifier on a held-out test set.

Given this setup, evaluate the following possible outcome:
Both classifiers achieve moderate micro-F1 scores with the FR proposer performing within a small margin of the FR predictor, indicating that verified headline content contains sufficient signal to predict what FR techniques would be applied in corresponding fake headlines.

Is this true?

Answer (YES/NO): NO